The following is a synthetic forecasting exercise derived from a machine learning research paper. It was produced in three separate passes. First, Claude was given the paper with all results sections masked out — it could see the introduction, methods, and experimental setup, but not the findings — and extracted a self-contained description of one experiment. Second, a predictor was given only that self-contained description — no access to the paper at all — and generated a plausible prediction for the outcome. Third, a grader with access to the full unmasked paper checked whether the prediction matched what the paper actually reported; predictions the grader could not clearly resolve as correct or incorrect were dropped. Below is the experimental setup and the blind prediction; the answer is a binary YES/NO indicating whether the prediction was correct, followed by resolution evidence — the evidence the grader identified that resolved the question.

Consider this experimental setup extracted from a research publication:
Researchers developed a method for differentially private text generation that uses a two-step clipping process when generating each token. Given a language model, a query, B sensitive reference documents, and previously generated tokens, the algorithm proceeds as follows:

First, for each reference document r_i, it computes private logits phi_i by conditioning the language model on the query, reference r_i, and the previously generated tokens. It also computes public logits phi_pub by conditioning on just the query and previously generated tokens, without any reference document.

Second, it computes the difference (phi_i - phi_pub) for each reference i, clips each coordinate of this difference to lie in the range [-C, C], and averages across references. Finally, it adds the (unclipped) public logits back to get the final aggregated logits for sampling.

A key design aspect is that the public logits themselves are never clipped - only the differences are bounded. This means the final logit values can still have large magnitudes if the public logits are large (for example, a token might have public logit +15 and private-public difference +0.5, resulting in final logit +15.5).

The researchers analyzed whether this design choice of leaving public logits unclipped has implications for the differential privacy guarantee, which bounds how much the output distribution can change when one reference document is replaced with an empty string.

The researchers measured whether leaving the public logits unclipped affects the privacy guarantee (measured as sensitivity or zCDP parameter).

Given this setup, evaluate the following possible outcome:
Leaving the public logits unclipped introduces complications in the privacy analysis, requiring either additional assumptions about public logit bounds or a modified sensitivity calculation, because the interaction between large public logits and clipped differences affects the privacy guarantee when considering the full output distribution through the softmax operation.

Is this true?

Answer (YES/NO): NO